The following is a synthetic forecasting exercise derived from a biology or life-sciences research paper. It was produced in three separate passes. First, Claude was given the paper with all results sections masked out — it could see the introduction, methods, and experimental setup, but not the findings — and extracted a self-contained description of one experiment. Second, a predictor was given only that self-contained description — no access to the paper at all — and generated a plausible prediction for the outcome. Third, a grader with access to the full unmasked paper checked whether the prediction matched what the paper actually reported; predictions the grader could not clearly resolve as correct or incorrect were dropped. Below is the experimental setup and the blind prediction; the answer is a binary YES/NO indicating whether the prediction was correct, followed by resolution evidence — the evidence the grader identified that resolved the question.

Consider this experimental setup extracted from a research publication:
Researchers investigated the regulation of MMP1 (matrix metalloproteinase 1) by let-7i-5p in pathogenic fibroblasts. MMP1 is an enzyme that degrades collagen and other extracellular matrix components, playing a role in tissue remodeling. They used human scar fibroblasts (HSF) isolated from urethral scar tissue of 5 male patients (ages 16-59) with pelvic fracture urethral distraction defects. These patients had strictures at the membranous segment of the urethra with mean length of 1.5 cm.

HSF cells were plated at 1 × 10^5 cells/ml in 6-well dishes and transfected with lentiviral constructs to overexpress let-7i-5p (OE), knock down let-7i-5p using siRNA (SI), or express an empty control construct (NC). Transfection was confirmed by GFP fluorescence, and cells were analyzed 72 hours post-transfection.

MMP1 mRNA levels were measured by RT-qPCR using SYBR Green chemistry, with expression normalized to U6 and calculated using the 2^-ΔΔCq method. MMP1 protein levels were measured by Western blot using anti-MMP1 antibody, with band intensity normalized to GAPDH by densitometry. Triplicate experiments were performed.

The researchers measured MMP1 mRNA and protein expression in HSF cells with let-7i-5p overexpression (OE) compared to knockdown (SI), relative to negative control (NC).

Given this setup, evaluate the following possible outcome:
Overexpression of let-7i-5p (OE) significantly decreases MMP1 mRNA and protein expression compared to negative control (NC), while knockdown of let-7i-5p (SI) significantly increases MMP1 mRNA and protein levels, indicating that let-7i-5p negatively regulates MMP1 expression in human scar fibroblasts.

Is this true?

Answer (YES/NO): NO